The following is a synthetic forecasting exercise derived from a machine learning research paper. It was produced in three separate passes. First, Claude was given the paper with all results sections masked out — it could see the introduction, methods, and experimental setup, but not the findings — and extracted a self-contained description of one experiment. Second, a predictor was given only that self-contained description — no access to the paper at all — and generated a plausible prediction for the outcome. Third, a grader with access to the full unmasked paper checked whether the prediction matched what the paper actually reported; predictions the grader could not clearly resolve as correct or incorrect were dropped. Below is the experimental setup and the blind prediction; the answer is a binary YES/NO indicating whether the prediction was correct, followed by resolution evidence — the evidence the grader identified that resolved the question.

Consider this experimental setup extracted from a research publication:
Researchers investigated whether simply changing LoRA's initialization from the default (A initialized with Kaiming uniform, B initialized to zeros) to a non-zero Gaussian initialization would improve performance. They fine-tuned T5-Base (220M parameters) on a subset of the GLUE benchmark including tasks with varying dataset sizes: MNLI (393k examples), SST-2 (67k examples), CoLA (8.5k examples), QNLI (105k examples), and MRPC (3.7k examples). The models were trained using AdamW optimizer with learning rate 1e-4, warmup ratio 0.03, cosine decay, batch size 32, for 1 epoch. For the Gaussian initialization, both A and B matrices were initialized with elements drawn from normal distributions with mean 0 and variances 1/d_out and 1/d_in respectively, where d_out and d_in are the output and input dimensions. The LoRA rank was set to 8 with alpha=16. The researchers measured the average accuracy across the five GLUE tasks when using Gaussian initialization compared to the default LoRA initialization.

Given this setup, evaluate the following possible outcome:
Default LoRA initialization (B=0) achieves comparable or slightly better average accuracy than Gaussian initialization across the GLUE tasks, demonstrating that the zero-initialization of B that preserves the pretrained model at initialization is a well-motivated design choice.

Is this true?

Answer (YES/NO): YES